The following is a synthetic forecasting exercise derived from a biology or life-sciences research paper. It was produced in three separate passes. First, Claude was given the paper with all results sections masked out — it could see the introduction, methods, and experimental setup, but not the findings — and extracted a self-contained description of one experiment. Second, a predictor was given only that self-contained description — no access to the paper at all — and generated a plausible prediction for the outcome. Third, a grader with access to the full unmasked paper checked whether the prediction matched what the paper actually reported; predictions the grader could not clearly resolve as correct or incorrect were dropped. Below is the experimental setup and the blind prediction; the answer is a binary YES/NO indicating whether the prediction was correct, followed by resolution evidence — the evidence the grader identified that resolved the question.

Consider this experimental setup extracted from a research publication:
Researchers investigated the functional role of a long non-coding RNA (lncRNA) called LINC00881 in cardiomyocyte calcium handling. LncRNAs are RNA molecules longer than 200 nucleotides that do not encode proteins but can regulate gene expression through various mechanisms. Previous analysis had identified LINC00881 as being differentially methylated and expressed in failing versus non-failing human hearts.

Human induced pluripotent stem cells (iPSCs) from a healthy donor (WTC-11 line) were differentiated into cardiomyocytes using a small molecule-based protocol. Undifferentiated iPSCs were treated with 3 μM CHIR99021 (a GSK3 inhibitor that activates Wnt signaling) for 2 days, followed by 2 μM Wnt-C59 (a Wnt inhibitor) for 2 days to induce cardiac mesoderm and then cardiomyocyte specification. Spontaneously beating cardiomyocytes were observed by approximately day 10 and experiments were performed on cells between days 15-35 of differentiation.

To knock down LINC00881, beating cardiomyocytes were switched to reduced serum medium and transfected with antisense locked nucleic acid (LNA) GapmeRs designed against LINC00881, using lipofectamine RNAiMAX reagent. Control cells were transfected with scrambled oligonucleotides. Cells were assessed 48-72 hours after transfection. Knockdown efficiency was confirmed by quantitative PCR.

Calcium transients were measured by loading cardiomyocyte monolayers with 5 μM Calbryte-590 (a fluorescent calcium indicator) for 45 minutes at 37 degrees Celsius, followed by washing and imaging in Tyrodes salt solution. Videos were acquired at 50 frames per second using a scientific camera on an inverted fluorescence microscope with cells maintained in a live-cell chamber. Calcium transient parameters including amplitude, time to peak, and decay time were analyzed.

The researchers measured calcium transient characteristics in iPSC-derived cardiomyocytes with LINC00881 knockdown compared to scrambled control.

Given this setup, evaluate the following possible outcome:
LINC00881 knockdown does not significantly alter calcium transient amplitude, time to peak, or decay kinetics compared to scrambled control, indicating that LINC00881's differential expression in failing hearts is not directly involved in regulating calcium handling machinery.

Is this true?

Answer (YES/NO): NO